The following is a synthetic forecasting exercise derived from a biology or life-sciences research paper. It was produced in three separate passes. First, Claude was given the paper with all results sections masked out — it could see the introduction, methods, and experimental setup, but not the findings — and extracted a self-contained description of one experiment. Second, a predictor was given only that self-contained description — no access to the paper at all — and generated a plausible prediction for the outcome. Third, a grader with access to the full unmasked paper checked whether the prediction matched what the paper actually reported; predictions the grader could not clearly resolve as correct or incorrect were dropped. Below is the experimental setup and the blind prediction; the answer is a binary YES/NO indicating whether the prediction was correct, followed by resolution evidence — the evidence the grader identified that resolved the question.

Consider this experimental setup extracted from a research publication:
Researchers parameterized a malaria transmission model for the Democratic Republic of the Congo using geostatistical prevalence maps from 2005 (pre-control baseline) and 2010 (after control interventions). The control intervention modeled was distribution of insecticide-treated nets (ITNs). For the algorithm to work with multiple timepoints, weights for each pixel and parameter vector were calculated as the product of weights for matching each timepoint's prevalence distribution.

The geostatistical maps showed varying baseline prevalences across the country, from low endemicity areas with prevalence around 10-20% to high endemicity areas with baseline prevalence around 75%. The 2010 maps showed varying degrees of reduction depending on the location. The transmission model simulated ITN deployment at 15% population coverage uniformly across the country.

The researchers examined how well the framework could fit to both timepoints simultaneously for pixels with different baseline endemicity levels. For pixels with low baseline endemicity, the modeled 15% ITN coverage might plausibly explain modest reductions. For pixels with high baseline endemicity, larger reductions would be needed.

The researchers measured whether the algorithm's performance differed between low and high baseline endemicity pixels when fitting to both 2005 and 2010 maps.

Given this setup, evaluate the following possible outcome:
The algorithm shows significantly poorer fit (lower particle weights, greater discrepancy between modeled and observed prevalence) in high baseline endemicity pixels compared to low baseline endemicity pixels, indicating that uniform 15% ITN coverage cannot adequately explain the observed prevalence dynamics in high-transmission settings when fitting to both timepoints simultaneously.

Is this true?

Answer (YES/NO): YES